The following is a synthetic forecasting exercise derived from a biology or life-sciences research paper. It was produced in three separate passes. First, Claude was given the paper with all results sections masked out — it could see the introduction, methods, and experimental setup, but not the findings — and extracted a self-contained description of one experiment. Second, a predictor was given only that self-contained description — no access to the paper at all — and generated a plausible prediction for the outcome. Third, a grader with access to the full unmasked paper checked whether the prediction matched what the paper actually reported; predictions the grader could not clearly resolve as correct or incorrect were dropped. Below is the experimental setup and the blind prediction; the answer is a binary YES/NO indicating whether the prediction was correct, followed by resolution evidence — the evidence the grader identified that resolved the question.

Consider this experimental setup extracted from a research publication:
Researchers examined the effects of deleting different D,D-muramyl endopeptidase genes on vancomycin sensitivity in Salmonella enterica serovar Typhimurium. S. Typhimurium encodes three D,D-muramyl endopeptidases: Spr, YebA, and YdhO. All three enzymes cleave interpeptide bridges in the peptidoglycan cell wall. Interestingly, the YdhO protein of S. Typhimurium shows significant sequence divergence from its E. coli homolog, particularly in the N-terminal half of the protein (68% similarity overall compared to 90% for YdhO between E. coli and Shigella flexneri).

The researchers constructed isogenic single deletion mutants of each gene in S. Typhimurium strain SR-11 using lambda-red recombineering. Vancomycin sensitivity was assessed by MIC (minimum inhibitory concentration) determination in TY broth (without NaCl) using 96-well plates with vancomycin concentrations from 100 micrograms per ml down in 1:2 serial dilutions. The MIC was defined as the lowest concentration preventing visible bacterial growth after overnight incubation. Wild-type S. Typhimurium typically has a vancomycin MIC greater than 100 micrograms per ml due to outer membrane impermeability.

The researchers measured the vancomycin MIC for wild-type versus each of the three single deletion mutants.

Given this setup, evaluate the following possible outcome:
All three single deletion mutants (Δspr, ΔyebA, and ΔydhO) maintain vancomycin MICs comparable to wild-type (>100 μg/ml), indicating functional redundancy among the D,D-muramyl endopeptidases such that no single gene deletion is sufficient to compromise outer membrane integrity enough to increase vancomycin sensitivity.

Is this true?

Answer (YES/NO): NO